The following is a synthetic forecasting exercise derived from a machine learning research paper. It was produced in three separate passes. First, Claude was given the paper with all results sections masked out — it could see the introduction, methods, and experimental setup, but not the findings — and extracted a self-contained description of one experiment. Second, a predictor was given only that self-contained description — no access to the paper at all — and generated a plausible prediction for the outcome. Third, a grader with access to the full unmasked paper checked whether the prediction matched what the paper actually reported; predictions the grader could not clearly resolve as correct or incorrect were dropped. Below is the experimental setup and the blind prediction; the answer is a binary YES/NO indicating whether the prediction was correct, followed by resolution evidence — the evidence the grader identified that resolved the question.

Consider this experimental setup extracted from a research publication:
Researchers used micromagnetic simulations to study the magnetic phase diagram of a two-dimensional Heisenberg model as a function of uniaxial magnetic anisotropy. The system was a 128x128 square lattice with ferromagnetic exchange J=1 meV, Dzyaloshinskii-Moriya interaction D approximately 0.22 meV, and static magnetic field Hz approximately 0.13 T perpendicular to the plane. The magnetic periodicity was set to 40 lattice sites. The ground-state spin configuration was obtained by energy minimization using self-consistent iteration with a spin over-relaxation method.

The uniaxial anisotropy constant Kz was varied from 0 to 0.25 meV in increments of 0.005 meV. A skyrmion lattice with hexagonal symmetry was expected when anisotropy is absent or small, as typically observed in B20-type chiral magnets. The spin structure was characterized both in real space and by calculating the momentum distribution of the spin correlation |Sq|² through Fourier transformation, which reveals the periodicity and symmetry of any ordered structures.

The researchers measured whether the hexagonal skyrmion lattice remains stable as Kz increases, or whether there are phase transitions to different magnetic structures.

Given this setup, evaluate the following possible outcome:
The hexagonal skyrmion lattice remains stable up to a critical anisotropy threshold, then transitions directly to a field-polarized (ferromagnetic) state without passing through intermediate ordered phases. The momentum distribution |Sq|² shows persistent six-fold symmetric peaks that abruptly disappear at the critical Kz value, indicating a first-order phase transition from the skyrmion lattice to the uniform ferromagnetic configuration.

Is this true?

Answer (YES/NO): NO